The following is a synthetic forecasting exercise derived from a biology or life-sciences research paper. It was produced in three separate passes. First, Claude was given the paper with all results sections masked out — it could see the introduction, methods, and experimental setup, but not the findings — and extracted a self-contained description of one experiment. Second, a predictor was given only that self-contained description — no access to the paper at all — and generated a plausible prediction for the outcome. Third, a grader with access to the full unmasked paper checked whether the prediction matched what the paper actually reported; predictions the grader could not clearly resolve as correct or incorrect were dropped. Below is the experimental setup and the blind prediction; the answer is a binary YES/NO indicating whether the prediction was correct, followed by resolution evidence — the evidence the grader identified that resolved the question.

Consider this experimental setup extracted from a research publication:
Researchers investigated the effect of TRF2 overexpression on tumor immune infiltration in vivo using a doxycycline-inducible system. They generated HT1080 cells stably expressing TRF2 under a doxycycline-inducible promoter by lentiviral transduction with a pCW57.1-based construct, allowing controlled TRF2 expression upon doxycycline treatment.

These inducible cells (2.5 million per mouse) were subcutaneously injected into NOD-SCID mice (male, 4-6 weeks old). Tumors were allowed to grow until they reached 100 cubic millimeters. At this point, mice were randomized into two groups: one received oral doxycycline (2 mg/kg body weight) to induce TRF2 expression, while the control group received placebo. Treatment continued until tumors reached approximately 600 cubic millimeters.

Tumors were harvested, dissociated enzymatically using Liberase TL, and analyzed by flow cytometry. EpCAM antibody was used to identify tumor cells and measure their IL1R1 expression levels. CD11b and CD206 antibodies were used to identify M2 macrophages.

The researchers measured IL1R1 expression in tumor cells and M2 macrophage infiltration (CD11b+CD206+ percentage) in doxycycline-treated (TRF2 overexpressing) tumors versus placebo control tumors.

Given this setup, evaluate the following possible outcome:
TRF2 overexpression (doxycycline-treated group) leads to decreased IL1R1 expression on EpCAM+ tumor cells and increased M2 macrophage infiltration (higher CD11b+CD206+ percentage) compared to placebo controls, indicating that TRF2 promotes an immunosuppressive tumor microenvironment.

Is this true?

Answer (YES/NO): NO